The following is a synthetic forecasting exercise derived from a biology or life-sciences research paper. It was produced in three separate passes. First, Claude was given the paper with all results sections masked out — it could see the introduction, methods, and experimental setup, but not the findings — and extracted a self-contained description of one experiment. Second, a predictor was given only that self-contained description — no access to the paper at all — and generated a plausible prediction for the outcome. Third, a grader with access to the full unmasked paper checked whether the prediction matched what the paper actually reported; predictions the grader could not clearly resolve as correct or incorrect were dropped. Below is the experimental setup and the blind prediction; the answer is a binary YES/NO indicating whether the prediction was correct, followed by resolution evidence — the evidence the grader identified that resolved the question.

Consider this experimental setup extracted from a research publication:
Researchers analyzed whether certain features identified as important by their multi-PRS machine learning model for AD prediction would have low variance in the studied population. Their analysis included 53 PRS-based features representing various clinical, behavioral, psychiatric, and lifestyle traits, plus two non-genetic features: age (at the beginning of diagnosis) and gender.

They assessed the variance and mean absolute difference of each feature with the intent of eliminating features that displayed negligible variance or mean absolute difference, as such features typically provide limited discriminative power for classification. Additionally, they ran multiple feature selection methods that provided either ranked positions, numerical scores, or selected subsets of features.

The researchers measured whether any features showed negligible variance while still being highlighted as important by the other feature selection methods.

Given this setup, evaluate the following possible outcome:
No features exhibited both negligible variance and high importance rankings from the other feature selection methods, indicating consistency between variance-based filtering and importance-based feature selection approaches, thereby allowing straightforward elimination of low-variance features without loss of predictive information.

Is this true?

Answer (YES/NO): NO